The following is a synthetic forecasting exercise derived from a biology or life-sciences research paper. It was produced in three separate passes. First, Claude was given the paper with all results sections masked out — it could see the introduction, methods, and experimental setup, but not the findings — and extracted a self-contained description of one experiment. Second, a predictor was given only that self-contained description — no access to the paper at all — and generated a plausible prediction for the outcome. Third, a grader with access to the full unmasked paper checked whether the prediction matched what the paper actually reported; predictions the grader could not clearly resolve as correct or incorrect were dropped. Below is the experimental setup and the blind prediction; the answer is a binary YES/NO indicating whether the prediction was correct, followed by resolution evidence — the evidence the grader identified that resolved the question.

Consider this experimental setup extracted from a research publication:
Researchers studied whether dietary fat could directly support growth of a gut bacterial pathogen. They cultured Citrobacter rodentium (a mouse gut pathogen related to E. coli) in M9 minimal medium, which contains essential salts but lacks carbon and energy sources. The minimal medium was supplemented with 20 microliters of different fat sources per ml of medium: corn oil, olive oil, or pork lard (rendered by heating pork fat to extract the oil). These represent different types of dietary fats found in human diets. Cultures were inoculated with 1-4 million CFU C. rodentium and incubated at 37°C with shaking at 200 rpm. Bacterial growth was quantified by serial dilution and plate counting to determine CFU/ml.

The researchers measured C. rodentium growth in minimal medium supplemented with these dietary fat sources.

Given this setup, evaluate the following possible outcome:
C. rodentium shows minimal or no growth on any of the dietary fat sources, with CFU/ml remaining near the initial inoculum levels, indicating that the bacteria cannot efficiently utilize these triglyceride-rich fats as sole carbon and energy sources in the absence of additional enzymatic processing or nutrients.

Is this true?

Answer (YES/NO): NO